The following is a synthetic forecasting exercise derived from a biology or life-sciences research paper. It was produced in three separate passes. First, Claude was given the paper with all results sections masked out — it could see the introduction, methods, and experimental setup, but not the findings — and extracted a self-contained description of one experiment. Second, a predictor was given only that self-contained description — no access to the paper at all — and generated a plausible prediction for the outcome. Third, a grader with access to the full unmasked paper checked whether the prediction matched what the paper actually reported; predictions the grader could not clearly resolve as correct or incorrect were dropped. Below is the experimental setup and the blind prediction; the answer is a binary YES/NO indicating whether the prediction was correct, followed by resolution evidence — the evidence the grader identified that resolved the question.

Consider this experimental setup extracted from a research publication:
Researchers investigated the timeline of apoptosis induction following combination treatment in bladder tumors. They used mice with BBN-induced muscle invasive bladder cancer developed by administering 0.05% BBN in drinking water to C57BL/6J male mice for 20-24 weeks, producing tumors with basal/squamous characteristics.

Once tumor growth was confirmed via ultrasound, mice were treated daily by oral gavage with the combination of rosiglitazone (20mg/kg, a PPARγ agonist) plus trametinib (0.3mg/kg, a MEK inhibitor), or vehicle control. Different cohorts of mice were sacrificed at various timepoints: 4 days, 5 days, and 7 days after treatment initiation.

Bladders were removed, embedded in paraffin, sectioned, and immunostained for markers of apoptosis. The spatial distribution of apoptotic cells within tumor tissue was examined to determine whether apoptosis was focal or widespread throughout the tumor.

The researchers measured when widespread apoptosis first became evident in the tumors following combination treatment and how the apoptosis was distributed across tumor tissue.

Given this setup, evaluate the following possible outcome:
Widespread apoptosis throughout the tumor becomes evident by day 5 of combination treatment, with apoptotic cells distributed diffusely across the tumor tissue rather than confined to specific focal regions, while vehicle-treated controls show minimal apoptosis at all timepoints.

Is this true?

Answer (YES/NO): NO